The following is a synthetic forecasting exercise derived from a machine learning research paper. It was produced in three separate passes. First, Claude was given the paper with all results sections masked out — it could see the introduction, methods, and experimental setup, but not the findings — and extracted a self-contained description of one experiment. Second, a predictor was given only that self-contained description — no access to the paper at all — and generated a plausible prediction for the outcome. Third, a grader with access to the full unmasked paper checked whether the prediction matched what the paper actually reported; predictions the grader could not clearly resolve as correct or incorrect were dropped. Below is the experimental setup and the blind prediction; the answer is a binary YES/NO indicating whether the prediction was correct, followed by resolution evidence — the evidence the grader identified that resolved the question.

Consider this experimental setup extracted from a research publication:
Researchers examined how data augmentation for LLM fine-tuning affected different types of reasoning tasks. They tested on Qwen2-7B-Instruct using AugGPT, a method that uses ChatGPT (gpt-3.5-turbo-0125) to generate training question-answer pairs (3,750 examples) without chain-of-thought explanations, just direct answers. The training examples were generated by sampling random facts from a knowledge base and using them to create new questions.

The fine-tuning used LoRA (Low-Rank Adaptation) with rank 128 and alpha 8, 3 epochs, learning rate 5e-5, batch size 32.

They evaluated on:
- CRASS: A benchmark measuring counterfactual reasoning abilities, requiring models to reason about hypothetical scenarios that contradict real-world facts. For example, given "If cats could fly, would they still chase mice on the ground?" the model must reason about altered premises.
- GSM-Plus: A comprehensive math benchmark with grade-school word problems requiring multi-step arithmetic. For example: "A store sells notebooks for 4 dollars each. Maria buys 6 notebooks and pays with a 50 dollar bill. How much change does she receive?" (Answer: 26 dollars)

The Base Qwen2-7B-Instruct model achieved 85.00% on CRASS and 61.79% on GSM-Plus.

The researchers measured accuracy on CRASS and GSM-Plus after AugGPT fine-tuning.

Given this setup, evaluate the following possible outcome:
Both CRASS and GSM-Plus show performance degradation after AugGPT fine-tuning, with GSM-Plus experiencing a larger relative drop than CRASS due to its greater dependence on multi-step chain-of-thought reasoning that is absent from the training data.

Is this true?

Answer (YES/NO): NO